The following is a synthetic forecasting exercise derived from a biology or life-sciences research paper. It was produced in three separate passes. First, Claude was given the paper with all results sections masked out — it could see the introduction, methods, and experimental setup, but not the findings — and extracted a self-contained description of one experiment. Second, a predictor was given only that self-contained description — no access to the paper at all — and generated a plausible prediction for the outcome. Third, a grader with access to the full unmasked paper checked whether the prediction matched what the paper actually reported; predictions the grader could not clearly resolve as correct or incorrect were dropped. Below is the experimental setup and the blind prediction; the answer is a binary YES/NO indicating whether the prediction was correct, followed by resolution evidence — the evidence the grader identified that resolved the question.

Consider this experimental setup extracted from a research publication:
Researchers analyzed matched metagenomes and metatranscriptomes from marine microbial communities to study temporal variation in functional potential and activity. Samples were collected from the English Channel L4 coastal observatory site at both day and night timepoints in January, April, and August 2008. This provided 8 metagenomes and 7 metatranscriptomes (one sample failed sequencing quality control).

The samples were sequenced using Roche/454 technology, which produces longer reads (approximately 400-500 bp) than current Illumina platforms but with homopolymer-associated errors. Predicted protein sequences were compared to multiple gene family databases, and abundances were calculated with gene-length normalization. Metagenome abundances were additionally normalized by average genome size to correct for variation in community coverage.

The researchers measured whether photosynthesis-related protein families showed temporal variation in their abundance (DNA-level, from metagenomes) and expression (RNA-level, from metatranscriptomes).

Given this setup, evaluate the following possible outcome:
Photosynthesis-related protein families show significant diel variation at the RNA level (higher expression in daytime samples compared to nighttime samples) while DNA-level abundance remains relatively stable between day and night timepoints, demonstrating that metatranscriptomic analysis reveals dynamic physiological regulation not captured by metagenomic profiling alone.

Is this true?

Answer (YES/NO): NO